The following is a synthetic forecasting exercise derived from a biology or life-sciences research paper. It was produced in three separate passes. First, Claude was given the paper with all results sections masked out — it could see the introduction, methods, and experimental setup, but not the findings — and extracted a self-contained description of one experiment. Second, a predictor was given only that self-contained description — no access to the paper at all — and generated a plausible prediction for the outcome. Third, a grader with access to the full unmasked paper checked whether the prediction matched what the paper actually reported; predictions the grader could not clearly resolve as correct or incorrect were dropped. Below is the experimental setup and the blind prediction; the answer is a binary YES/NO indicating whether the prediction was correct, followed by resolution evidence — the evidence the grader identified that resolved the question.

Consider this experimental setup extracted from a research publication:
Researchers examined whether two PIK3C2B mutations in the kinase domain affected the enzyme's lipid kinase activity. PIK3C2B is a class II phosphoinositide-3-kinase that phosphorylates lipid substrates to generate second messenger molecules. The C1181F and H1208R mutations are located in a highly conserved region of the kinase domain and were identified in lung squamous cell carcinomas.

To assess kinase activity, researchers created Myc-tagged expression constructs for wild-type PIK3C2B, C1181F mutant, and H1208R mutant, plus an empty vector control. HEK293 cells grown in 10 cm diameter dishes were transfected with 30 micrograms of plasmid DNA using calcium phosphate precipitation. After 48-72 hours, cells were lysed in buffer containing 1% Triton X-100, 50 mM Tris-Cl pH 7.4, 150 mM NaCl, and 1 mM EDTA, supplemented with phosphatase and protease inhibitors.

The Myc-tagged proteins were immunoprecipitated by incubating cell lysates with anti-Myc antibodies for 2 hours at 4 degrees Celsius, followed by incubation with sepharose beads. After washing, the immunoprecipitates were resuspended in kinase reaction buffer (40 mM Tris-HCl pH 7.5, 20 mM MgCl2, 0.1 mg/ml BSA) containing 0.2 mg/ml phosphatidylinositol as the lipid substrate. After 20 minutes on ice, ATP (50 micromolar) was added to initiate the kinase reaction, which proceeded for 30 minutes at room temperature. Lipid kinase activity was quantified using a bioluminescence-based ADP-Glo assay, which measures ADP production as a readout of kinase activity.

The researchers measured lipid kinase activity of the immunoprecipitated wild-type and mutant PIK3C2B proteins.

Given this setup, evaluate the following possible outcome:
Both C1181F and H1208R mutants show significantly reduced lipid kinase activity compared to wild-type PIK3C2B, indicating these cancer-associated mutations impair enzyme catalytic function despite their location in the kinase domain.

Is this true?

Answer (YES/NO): NO